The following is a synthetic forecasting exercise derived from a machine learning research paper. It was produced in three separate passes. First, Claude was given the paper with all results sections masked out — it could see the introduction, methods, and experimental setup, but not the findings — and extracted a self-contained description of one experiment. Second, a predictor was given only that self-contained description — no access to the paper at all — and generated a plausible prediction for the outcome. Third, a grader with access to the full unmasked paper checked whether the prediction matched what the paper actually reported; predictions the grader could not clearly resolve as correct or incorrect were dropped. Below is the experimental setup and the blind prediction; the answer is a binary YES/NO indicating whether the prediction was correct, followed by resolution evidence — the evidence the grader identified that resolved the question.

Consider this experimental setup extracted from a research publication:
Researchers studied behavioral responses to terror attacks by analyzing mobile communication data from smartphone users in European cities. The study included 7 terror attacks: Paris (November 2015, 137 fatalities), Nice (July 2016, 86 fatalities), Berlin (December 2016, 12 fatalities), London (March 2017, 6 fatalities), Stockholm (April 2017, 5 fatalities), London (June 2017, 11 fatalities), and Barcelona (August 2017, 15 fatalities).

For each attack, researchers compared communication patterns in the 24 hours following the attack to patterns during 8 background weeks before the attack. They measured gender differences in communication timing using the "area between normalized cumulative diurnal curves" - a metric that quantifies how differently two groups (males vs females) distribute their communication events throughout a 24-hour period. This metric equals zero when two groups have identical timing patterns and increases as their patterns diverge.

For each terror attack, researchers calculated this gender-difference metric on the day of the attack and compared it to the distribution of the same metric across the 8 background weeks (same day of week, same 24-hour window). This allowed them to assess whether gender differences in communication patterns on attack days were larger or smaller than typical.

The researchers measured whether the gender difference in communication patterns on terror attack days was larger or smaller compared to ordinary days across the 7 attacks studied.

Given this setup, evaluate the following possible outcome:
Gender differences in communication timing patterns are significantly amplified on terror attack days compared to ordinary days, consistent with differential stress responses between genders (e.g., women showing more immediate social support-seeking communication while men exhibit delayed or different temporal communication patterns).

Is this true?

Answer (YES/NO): YES